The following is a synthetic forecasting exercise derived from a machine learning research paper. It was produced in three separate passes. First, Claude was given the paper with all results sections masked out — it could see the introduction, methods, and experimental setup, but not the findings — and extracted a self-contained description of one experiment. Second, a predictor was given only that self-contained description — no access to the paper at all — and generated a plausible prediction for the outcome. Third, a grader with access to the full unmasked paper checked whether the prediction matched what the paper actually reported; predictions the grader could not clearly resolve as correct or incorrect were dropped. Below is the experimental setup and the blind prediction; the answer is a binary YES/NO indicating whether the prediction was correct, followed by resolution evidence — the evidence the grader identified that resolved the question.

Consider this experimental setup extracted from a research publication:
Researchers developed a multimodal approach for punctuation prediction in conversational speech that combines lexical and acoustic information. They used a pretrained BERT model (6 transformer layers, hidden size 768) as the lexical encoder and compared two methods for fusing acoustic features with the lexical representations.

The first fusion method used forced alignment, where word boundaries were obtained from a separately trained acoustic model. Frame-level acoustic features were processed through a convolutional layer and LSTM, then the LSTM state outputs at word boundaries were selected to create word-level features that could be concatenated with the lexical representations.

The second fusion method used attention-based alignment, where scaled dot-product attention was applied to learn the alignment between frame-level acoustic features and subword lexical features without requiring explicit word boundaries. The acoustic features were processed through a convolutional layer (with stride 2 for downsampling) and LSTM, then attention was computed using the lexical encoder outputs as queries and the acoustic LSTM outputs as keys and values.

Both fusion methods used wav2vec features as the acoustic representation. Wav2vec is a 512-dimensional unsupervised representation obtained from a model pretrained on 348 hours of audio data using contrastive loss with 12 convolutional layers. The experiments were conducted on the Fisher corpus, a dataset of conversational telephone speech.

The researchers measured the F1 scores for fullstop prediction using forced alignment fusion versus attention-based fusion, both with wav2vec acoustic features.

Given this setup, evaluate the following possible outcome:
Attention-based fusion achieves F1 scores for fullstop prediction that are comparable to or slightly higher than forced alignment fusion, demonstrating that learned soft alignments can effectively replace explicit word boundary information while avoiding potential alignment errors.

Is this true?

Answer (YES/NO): NO